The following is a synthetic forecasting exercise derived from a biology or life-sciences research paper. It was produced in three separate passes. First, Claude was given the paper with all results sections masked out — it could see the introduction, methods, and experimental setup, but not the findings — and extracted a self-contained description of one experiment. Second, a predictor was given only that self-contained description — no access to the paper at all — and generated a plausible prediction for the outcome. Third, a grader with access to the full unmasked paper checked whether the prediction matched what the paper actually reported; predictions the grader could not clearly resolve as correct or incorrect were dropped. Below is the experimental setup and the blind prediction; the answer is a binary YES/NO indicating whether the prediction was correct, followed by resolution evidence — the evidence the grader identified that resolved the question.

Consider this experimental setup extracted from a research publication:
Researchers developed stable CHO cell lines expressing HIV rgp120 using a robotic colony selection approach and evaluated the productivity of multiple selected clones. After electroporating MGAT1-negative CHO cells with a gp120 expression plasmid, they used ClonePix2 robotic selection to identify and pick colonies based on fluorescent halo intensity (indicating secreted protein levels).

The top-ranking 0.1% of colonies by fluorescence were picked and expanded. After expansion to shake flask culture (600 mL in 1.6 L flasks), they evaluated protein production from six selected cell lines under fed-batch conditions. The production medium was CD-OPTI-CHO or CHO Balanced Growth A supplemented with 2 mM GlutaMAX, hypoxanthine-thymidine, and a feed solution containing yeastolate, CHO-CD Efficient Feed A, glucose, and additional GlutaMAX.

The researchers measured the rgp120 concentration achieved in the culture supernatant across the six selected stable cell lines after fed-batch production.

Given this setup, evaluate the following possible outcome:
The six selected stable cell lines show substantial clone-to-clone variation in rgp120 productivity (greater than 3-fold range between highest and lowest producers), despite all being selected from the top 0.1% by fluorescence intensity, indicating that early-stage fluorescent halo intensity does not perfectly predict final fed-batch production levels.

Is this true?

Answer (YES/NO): YES